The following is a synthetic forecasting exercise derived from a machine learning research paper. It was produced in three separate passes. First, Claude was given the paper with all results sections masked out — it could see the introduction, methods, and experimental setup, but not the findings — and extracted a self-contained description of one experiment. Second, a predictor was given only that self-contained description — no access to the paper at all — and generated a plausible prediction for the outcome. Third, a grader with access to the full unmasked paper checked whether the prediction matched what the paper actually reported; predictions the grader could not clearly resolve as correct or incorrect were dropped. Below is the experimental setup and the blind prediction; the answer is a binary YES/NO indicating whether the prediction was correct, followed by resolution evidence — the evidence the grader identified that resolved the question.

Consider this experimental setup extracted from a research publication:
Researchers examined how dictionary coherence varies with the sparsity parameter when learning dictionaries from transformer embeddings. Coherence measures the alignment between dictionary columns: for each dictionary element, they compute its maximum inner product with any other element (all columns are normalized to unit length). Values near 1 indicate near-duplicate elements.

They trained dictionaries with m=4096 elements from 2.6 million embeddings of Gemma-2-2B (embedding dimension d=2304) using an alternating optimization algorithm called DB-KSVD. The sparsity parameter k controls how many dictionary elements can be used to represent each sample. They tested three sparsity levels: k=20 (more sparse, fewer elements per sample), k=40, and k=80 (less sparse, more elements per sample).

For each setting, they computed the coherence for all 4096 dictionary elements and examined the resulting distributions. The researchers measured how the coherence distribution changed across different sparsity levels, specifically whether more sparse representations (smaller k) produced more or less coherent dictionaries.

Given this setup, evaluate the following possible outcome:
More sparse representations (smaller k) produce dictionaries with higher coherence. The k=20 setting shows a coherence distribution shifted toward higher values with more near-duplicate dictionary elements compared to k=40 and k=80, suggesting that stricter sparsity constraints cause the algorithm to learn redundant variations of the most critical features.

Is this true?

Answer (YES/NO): YES